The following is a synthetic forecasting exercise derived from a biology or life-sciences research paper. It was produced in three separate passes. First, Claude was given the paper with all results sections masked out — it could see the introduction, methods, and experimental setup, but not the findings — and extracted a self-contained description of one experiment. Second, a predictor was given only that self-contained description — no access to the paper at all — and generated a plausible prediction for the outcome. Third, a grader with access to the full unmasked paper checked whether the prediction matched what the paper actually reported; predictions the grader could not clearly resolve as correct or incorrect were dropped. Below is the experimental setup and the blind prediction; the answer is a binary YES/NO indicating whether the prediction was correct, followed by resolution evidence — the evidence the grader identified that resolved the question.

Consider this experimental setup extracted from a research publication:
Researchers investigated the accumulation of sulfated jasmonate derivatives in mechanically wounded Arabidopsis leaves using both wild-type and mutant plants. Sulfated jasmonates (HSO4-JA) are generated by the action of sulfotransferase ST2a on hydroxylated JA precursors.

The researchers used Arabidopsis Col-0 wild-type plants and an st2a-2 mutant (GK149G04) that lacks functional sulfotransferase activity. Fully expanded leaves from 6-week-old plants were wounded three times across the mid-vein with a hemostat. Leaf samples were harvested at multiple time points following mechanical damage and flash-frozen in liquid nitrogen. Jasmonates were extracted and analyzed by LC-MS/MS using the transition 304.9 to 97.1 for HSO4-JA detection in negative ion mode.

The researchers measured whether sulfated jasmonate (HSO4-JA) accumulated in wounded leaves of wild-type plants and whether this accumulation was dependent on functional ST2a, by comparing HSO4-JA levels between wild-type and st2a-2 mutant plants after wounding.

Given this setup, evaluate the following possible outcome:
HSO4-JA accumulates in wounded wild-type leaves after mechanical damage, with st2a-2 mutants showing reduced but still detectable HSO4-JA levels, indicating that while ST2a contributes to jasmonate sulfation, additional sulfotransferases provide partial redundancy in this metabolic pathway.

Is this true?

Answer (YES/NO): NO